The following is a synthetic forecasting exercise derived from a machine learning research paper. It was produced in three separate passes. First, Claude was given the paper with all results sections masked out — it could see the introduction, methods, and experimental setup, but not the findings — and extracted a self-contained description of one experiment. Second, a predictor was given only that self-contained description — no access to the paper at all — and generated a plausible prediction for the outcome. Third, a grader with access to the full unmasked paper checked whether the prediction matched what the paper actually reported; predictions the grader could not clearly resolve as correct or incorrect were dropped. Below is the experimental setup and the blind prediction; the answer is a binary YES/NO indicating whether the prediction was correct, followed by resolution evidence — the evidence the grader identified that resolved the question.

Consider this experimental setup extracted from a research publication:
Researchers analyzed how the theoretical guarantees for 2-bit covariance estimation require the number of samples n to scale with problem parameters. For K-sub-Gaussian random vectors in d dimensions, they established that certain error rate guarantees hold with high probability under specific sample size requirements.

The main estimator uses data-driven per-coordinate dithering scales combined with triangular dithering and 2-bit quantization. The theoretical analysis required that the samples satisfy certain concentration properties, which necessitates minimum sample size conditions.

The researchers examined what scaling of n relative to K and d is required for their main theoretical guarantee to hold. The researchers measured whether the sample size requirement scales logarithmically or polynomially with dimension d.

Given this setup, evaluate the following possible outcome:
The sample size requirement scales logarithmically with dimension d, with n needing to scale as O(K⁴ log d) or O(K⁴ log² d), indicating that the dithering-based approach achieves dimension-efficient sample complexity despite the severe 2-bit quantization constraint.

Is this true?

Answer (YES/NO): NO